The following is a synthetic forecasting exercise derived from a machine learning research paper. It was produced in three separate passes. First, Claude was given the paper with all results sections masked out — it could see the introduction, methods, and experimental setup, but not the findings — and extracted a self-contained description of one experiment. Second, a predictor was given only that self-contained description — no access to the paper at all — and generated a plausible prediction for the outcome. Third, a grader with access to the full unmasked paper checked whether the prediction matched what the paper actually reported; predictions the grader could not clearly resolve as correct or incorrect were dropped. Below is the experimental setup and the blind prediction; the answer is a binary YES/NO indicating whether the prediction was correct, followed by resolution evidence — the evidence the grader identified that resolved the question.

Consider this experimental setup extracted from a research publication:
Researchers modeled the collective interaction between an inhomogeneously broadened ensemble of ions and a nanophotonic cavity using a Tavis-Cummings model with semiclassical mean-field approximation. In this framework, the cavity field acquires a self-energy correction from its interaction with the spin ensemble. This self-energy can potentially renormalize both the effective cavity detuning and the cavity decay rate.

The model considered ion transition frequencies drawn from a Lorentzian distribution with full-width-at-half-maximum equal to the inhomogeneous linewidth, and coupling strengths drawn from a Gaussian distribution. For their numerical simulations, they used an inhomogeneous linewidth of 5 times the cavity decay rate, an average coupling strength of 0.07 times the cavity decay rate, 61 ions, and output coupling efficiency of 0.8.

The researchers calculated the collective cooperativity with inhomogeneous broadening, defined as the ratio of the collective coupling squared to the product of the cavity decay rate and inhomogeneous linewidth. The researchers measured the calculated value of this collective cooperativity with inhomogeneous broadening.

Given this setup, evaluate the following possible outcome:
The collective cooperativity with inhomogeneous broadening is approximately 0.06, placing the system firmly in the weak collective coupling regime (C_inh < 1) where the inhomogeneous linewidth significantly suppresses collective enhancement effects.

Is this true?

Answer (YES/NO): NO